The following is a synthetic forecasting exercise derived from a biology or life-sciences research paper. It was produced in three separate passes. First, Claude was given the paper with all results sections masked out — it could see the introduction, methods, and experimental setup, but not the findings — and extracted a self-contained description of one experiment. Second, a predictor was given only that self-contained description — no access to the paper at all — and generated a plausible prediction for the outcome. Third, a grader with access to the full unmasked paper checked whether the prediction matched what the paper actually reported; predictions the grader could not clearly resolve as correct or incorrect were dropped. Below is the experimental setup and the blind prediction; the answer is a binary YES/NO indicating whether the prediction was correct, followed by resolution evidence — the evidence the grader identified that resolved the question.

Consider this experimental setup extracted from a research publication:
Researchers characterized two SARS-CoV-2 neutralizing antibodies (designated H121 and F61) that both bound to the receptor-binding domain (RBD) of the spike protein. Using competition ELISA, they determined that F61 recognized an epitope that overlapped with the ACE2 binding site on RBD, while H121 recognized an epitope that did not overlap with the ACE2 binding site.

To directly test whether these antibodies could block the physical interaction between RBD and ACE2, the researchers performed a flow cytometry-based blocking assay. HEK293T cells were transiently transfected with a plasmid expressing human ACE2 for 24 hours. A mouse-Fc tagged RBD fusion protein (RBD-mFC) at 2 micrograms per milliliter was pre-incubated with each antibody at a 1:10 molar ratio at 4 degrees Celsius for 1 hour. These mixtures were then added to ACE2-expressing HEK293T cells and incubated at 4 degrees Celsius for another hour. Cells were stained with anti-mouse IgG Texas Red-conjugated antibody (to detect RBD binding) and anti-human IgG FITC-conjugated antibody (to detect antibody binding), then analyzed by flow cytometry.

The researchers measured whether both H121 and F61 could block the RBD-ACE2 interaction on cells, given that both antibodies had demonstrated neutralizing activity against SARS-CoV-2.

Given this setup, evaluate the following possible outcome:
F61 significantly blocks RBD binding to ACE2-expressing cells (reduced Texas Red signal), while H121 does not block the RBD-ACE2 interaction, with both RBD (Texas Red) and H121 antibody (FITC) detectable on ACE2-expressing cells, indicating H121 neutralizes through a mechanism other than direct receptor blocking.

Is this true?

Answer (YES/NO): YES